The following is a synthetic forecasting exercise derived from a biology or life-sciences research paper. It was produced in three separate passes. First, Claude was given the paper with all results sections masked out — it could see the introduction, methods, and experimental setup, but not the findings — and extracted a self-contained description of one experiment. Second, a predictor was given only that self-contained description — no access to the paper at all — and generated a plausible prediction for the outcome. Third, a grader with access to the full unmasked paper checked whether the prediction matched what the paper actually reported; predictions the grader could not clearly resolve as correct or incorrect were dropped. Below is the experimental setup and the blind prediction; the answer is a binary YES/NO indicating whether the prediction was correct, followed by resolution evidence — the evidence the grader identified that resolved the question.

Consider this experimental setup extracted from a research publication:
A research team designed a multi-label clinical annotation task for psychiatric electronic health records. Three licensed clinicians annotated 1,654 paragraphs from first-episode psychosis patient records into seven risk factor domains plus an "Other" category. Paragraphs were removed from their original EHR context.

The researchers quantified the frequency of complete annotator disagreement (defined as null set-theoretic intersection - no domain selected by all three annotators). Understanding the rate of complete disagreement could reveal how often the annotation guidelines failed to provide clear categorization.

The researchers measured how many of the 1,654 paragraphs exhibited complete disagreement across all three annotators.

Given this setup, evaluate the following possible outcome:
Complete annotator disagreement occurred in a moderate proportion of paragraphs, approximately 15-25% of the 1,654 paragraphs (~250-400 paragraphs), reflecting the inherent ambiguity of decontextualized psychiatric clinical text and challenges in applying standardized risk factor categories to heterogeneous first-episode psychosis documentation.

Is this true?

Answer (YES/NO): NO